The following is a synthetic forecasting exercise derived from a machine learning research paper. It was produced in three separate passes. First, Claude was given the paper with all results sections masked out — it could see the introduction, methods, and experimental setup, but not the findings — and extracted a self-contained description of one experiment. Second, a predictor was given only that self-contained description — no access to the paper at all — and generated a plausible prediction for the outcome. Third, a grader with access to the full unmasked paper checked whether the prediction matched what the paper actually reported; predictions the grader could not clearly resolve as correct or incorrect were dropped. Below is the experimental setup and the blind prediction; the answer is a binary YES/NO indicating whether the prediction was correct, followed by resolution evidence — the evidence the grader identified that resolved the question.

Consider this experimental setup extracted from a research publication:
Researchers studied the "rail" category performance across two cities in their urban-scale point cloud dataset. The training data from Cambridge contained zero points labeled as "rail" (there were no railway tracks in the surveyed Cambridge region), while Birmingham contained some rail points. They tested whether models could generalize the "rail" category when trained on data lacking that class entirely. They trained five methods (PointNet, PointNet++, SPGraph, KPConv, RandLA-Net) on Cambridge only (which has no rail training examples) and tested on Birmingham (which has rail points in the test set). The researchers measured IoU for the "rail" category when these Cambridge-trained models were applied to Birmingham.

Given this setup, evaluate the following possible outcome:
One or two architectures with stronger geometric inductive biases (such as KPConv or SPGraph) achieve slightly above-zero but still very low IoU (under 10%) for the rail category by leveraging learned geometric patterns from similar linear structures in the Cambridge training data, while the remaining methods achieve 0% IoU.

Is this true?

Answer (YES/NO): NO